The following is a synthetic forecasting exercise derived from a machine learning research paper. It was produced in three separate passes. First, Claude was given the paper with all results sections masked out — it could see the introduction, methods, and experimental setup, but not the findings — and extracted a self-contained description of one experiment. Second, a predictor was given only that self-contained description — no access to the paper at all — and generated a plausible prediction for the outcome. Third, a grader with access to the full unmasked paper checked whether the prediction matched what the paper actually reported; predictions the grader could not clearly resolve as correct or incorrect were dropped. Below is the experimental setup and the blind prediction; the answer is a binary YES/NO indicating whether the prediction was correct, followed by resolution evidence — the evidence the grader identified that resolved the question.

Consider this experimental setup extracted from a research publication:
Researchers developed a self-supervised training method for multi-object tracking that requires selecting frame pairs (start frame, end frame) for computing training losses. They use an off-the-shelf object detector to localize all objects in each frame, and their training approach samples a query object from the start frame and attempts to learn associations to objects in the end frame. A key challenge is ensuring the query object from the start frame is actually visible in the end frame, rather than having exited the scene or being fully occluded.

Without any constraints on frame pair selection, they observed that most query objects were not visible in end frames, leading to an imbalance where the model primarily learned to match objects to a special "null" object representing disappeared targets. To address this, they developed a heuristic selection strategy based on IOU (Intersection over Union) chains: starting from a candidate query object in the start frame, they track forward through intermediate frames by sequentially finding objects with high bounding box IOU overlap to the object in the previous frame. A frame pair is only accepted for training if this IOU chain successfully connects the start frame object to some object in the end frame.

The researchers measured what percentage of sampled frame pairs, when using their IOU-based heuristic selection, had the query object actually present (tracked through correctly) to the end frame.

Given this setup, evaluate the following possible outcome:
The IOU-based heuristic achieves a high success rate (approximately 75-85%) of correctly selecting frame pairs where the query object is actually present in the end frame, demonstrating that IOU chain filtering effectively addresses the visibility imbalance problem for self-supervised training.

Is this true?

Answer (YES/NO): NO